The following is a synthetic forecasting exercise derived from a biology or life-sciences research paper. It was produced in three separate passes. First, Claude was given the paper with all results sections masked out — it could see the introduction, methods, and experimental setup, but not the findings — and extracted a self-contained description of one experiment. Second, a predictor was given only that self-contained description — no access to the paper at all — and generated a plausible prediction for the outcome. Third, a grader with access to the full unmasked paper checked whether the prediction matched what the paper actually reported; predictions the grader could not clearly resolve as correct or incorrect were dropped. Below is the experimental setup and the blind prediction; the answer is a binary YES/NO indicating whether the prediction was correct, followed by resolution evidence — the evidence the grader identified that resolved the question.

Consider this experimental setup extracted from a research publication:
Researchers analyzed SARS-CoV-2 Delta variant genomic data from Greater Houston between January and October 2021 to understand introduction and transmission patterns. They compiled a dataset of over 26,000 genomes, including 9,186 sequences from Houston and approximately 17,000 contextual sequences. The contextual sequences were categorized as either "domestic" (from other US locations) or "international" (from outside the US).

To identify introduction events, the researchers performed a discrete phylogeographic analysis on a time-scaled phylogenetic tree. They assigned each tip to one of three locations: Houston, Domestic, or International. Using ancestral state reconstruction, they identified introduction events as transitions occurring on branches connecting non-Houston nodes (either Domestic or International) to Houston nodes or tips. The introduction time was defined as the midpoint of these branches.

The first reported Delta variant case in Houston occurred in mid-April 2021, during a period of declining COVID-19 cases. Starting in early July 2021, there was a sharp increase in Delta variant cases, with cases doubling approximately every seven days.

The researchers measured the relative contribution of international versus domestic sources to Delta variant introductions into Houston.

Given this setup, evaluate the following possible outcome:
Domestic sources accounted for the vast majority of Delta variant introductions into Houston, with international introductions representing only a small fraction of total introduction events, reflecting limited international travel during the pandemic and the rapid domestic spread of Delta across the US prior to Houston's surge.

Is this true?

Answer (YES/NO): YES